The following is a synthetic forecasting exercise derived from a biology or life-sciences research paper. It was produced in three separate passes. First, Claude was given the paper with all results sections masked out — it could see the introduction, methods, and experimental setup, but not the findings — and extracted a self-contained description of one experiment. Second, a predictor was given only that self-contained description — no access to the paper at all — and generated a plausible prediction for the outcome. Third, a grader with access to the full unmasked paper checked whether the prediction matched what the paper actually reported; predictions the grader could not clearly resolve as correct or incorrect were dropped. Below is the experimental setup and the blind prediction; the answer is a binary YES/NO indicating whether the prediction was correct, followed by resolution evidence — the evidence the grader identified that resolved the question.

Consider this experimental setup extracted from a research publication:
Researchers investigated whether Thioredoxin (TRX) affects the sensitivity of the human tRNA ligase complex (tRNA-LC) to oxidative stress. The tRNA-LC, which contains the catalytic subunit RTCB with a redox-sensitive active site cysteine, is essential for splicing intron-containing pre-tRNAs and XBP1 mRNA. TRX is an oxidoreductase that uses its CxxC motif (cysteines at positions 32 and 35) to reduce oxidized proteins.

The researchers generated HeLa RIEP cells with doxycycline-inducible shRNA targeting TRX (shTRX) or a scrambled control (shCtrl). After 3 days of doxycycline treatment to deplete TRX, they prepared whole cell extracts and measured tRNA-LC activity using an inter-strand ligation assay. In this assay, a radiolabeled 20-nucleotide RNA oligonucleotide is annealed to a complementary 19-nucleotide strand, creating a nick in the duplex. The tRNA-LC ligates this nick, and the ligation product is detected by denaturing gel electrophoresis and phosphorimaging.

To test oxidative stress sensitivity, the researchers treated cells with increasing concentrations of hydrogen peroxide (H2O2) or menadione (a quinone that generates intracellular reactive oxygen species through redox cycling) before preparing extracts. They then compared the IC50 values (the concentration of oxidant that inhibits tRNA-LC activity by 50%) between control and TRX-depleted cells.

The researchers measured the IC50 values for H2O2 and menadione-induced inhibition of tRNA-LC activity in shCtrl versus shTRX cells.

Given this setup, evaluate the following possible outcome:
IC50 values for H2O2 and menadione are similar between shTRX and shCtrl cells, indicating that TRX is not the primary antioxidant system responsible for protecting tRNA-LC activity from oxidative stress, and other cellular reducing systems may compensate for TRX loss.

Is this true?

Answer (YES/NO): NO